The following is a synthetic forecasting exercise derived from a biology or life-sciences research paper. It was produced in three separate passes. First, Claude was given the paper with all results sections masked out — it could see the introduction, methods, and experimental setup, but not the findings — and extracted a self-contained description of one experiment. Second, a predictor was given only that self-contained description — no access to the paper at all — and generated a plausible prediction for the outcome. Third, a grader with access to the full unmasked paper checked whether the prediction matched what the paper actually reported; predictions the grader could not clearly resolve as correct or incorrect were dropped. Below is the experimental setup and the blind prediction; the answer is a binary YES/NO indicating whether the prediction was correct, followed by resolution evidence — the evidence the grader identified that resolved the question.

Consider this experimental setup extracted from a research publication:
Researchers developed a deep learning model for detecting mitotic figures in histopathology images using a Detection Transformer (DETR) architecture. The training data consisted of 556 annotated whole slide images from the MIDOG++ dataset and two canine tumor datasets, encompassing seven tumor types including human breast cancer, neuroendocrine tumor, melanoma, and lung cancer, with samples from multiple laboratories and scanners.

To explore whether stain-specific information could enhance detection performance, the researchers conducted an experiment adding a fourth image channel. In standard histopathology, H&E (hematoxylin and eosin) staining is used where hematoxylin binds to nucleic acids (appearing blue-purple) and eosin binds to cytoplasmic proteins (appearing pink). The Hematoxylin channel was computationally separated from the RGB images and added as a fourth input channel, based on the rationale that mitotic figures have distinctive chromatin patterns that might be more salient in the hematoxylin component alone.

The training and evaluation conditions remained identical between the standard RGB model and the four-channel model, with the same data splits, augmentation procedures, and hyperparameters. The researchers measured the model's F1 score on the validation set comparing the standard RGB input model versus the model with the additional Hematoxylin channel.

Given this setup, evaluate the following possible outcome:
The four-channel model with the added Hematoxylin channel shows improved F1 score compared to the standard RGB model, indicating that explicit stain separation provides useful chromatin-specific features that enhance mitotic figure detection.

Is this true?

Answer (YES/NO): NO